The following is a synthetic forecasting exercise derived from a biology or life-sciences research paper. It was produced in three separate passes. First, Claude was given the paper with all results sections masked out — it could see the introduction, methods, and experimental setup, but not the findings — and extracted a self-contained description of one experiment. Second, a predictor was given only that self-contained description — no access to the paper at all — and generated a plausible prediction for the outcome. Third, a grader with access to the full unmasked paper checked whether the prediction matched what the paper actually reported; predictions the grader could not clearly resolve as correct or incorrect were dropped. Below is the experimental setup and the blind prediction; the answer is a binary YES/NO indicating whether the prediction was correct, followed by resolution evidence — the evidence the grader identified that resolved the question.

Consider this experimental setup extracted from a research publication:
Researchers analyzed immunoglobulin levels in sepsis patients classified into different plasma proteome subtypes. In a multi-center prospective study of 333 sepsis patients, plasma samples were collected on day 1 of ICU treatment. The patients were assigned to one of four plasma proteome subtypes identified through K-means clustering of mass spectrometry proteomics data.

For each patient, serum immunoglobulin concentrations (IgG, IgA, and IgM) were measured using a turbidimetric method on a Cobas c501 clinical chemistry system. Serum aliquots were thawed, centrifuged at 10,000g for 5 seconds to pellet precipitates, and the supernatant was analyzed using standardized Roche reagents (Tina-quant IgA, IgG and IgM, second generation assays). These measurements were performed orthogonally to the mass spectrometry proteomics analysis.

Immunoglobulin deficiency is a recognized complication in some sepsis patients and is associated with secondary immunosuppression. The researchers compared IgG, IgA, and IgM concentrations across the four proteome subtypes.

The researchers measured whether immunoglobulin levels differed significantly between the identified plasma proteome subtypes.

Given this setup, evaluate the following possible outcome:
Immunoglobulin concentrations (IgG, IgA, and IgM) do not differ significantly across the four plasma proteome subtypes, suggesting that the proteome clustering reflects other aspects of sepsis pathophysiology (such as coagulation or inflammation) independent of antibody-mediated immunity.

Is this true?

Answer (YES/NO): NO